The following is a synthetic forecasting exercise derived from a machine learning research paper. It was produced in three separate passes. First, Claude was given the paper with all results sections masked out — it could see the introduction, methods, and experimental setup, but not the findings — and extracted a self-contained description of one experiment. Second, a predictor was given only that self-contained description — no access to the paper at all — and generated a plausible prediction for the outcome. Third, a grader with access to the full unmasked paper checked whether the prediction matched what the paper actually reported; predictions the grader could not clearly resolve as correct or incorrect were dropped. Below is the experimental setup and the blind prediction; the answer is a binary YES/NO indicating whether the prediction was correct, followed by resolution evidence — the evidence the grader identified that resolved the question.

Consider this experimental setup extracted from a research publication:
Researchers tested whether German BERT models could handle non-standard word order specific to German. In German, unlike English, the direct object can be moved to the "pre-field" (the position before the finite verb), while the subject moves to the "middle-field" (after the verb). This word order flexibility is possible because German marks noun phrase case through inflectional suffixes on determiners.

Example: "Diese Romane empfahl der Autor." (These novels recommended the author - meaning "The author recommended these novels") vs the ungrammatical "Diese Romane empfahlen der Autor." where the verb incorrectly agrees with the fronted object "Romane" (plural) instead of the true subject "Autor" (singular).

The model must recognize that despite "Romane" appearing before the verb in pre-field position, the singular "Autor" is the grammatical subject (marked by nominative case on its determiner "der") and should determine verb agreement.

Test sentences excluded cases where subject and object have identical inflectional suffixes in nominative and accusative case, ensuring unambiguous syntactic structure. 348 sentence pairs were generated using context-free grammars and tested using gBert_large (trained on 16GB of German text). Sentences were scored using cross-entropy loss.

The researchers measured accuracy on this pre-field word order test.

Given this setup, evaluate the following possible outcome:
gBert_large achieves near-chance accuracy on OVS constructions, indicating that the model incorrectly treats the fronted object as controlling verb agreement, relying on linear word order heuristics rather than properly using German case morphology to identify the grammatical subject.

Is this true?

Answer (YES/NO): NO